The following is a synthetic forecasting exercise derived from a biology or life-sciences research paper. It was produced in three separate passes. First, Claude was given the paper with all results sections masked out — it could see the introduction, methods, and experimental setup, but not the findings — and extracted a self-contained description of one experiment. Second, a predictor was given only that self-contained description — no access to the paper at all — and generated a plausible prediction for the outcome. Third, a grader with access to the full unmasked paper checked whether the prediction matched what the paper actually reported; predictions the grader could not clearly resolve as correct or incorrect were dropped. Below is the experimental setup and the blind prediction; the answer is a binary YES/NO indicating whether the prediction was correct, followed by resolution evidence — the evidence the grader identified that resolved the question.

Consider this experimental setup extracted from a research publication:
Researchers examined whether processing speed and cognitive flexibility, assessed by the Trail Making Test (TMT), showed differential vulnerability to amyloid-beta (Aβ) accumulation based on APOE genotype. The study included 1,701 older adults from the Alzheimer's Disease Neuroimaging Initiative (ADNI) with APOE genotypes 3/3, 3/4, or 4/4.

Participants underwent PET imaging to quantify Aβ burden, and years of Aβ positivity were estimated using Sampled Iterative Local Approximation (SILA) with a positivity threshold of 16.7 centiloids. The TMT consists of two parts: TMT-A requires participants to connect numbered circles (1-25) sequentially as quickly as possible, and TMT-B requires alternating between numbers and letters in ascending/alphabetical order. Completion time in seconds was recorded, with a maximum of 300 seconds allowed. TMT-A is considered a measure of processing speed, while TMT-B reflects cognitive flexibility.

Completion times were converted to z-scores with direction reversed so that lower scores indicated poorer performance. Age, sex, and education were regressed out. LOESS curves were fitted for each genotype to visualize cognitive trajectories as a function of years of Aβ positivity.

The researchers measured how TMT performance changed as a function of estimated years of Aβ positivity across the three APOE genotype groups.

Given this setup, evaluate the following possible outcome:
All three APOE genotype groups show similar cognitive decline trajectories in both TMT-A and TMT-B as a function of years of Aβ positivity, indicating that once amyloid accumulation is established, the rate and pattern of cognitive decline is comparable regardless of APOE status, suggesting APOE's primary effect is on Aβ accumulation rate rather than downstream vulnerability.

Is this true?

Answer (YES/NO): NO